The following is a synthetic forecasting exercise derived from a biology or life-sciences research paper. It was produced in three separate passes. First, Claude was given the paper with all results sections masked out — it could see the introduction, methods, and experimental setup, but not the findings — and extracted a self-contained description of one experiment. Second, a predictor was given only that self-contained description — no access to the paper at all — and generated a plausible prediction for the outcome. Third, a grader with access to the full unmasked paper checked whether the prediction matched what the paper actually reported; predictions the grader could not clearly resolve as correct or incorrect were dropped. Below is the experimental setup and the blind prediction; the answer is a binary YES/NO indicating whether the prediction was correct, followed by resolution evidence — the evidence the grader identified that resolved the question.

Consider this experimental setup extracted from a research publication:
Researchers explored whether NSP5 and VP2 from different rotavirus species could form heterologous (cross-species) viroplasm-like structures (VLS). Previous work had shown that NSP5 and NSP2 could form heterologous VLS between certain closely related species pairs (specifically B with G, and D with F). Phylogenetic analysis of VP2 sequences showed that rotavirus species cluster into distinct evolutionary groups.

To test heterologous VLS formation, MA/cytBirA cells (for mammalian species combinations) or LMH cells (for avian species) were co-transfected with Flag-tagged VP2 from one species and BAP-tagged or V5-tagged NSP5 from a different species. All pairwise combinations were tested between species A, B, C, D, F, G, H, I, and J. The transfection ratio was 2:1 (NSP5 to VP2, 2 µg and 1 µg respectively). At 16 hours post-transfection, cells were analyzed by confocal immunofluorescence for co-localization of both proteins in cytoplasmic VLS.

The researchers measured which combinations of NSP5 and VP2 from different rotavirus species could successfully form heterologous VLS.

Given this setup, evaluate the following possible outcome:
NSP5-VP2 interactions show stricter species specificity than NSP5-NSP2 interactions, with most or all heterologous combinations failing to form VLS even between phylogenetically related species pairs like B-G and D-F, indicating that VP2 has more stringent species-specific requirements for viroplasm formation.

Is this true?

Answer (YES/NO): NO